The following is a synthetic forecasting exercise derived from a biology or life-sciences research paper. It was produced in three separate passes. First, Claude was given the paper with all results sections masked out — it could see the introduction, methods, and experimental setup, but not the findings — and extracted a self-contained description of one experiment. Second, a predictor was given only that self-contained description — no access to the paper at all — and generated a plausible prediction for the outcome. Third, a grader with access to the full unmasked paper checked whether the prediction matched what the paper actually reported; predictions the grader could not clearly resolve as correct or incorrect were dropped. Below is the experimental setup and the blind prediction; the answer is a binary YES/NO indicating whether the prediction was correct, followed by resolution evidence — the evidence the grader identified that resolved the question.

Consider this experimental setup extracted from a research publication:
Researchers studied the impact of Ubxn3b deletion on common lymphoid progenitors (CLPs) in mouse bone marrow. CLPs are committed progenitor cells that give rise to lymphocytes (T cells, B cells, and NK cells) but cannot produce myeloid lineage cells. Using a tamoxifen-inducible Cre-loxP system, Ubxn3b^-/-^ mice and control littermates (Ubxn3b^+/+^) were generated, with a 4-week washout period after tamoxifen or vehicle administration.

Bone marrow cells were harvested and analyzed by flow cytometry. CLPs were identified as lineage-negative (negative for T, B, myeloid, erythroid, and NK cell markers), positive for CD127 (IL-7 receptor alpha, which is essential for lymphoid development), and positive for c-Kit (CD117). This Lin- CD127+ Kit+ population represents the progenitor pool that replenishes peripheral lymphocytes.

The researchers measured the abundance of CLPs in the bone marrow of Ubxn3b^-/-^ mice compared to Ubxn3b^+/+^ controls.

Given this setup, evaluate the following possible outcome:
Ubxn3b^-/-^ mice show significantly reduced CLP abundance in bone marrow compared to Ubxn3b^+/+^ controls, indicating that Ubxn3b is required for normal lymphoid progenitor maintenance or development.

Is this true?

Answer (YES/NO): YES